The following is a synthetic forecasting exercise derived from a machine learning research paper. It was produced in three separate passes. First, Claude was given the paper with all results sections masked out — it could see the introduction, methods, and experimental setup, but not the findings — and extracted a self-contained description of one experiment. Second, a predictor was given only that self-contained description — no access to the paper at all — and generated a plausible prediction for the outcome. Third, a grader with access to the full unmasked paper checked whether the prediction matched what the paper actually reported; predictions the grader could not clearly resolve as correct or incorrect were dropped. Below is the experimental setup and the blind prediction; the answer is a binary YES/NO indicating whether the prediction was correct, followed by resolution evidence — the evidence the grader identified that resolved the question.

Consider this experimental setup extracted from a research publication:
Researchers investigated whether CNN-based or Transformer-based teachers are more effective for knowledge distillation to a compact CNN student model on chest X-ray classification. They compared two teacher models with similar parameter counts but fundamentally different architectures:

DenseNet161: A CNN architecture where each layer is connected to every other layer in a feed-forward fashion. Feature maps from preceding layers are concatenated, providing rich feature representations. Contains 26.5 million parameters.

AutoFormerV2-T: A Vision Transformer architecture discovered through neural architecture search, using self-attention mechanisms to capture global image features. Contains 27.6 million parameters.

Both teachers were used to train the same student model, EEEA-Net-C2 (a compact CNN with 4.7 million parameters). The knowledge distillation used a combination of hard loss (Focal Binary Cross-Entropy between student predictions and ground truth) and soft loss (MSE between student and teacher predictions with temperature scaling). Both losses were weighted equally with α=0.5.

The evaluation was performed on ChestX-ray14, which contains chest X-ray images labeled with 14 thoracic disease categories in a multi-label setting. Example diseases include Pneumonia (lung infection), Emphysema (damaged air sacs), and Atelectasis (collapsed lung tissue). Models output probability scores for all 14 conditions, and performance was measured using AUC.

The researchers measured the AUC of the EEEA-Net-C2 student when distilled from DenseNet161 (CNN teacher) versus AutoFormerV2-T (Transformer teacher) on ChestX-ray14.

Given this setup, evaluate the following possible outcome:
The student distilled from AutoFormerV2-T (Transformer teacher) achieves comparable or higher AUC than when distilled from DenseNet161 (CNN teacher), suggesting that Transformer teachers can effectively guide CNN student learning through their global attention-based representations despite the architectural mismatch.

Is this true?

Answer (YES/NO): YES